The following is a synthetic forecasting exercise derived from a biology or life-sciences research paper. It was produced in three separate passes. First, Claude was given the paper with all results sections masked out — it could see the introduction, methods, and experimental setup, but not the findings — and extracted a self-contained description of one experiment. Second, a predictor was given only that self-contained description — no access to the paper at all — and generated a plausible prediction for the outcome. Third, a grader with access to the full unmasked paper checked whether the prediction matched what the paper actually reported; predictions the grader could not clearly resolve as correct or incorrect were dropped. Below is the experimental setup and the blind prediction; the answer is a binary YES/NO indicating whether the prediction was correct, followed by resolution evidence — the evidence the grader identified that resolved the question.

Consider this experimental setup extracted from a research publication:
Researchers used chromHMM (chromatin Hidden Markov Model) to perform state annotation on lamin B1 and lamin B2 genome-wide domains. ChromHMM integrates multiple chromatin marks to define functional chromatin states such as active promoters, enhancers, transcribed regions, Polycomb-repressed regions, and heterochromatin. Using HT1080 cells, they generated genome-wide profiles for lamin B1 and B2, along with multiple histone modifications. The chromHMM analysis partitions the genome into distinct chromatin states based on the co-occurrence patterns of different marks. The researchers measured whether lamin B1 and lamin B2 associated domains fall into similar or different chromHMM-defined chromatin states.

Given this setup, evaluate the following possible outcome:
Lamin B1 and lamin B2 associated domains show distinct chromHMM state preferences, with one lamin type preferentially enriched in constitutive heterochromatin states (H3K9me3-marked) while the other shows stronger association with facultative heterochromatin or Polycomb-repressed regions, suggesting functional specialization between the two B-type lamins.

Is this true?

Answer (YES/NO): YES